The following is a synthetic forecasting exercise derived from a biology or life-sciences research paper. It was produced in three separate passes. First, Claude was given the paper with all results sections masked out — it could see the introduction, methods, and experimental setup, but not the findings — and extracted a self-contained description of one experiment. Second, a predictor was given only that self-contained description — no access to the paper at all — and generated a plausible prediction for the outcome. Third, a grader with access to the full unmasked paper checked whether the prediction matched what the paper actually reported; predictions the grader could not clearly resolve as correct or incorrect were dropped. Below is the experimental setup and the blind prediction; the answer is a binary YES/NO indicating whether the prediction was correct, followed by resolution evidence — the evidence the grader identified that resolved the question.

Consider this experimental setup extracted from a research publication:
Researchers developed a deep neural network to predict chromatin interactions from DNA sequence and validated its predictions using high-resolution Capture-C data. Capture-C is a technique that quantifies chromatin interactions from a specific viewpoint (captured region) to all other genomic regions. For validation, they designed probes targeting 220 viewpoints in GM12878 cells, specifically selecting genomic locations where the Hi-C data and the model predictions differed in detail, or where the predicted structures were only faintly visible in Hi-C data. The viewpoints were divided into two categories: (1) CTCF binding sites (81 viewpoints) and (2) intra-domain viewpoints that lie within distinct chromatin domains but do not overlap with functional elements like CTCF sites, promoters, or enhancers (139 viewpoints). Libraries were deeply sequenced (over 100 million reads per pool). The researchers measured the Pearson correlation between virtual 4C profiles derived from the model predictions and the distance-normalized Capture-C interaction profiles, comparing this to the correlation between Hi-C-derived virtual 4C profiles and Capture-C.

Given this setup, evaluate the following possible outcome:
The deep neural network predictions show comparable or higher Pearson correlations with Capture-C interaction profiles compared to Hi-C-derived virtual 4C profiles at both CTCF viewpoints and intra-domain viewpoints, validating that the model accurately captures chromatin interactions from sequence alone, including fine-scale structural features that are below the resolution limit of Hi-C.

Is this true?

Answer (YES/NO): NO